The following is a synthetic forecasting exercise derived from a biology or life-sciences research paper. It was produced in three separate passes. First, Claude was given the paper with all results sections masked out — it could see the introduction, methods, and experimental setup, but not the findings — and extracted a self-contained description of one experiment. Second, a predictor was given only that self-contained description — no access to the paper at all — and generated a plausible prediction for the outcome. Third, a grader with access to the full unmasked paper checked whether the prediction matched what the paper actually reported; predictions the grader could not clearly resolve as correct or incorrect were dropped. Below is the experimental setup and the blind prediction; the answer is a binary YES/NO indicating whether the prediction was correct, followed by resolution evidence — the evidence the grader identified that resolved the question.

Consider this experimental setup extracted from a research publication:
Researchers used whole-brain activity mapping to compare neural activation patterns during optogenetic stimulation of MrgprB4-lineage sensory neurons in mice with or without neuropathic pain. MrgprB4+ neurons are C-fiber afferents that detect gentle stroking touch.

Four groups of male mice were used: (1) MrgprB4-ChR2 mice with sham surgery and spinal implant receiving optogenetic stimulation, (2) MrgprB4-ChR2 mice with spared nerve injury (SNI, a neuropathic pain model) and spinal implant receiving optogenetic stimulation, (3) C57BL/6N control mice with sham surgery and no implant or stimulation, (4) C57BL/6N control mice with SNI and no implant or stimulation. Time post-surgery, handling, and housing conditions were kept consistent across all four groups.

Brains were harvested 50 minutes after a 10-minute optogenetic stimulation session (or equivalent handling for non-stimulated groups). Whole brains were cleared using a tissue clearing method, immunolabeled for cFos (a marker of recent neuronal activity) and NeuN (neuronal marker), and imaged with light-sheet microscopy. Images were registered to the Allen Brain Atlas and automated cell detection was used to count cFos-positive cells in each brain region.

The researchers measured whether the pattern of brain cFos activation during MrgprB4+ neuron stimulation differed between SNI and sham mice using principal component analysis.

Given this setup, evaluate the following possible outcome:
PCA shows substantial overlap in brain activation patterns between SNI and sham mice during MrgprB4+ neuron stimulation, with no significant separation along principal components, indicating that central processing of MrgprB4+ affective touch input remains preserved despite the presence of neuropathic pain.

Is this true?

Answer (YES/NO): NO